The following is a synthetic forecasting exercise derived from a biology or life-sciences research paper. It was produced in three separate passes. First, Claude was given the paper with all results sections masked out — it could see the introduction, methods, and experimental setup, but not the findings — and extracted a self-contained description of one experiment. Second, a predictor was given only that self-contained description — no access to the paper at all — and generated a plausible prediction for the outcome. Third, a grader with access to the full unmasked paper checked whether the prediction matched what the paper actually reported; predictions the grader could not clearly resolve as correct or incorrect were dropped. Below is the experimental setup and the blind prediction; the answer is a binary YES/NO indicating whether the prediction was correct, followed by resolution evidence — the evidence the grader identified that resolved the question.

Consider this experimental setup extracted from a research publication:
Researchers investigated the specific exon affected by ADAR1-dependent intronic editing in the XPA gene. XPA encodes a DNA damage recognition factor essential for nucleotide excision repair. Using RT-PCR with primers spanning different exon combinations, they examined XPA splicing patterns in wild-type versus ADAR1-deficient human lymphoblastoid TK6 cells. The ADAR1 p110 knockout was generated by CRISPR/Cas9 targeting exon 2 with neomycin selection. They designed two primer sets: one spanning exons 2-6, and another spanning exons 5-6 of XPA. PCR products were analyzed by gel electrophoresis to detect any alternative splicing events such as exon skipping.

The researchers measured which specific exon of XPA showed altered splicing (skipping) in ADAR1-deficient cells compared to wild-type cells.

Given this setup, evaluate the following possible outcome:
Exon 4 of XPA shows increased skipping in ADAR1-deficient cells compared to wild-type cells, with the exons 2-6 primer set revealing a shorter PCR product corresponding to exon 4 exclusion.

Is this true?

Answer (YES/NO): NO